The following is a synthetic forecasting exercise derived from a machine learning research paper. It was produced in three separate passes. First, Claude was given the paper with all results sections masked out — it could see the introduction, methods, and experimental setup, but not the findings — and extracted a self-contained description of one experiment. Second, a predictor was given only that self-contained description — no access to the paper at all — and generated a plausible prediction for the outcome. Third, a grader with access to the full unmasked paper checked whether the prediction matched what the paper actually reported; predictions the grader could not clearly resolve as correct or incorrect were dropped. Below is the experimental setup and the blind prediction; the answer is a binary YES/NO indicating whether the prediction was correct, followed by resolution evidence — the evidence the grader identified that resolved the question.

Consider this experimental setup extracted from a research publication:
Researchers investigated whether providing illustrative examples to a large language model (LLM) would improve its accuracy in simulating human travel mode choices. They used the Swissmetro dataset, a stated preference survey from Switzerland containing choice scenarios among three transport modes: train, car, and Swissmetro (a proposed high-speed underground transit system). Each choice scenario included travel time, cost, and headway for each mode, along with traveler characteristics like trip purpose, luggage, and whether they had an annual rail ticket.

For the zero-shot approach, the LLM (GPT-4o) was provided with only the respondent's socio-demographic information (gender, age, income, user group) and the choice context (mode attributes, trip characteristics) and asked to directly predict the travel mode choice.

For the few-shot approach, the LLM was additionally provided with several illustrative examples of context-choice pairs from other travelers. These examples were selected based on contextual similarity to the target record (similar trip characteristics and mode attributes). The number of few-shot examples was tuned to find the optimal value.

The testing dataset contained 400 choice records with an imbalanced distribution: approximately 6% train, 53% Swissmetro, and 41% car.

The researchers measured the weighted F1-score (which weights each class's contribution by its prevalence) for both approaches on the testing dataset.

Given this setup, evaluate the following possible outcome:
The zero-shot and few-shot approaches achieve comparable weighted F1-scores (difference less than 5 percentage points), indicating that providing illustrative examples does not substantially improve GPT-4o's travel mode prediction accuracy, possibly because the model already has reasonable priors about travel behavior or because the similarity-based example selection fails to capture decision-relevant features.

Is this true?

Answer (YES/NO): NO